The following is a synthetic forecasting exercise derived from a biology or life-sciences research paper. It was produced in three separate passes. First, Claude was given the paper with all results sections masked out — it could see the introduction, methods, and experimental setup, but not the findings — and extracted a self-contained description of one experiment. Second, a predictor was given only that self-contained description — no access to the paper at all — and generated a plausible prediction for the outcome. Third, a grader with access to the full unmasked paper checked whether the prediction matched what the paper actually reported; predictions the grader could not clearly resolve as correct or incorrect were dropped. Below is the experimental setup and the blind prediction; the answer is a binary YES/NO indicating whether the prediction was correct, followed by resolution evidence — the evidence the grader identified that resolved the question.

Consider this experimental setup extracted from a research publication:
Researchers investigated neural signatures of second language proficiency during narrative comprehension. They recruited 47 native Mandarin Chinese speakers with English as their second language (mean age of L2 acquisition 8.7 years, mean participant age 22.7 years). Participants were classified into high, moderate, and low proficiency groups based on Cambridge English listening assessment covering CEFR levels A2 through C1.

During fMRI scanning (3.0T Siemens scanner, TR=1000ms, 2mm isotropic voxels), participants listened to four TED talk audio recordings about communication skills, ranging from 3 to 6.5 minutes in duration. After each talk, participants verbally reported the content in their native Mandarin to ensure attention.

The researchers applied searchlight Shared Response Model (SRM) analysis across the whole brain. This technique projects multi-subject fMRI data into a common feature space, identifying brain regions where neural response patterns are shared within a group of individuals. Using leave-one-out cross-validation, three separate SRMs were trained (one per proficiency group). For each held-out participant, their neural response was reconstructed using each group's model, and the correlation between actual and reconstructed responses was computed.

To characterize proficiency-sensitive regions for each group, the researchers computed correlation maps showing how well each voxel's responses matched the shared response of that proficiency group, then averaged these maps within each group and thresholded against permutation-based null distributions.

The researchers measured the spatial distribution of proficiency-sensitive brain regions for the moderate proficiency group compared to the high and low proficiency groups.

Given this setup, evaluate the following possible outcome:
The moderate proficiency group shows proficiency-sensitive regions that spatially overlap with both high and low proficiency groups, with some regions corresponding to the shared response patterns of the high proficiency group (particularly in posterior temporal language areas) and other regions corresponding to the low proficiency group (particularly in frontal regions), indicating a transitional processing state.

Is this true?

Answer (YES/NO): NO